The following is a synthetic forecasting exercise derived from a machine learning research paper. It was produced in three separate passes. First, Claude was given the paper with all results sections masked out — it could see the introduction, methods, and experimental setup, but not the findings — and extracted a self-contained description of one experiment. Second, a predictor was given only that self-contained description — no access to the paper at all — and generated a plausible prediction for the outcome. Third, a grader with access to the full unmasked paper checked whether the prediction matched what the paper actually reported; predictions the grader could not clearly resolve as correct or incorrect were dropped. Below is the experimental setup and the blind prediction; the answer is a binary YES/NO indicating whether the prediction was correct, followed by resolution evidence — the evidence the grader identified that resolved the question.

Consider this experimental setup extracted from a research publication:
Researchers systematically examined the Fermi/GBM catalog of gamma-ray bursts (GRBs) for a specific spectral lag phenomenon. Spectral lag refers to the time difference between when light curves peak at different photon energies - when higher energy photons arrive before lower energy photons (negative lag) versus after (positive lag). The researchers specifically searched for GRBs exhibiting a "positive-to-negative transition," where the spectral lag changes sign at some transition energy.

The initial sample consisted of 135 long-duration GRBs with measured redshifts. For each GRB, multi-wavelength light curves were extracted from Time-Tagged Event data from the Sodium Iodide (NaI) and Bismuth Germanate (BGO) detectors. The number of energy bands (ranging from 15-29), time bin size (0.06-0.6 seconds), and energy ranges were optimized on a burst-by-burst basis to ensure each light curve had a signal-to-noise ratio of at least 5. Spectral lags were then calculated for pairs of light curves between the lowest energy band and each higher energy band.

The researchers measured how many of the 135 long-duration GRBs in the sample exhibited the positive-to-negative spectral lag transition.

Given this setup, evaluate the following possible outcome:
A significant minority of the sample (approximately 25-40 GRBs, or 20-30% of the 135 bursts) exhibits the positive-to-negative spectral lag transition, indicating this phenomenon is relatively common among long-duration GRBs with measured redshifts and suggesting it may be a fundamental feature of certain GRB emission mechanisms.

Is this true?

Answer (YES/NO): YES